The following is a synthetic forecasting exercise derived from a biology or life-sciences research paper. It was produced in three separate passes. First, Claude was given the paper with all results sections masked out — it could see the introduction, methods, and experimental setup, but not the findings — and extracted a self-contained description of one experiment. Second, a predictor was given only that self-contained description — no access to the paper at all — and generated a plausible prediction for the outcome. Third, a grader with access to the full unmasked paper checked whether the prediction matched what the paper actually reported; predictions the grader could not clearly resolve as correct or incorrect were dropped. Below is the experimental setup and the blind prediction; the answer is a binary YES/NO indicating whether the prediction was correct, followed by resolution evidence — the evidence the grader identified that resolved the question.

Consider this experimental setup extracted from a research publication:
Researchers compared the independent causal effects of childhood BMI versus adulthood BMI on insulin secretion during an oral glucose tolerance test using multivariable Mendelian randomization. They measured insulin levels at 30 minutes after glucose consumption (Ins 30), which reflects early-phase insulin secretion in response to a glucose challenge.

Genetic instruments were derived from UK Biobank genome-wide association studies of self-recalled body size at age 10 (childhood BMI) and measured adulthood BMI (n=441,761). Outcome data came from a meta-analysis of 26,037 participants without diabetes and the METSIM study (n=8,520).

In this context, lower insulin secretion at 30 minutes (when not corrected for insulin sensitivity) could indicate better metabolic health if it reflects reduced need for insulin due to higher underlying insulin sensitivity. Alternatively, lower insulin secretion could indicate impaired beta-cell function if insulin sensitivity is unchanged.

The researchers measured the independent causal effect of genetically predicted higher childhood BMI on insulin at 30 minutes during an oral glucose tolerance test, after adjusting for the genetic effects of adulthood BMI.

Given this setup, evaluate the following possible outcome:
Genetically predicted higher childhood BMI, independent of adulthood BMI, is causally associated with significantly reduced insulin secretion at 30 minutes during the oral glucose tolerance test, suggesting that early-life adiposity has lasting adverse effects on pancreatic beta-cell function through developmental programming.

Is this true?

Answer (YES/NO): NO